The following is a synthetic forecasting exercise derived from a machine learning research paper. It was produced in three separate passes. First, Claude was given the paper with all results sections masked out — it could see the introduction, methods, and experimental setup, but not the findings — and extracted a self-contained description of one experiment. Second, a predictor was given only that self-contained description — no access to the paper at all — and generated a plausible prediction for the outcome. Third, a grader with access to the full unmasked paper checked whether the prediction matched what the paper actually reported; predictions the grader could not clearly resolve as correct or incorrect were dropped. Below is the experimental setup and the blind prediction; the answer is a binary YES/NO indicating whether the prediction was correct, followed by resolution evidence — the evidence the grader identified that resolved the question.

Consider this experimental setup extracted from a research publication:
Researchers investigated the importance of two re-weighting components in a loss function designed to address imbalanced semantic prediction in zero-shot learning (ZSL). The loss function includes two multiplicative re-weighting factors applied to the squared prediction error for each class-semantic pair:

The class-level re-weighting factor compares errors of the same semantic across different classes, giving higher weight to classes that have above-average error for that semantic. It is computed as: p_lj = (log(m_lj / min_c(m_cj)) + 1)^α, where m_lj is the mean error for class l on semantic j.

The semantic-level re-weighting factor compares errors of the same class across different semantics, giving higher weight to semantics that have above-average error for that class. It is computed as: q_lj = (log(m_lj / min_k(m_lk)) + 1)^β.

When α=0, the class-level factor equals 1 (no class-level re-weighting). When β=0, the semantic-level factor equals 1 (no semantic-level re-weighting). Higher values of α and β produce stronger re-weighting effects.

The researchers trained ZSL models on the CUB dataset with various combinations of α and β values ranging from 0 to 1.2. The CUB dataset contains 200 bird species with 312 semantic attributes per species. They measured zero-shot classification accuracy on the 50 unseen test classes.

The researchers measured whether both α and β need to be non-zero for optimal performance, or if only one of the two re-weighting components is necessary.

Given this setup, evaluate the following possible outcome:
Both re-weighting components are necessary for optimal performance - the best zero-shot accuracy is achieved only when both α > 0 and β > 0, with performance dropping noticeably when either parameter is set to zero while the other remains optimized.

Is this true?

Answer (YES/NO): YES